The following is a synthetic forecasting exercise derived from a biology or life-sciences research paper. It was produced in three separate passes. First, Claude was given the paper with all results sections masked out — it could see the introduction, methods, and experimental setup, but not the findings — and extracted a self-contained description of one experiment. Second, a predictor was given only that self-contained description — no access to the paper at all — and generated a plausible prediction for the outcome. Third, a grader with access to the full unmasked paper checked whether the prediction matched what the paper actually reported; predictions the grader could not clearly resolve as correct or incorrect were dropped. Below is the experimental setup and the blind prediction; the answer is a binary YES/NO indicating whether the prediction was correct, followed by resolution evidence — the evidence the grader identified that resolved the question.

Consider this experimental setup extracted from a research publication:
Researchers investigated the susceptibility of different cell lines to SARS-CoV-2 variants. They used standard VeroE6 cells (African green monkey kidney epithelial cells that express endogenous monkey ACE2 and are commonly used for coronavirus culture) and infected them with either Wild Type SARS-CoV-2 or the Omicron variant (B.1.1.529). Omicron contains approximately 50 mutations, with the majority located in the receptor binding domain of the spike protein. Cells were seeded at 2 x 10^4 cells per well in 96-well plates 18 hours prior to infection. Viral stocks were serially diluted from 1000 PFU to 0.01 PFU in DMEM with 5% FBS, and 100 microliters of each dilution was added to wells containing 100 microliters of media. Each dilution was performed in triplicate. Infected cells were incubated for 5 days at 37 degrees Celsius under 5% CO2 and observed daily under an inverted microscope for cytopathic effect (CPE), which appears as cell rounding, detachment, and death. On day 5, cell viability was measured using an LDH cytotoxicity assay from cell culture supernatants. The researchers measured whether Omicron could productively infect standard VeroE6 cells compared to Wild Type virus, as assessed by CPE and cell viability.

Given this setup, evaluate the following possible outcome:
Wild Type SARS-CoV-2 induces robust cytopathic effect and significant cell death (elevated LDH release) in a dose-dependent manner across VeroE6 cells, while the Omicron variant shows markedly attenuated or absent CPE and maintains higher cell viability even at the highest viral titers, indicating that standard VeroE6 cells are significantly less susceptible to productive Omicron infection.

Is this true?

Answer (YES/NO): NO